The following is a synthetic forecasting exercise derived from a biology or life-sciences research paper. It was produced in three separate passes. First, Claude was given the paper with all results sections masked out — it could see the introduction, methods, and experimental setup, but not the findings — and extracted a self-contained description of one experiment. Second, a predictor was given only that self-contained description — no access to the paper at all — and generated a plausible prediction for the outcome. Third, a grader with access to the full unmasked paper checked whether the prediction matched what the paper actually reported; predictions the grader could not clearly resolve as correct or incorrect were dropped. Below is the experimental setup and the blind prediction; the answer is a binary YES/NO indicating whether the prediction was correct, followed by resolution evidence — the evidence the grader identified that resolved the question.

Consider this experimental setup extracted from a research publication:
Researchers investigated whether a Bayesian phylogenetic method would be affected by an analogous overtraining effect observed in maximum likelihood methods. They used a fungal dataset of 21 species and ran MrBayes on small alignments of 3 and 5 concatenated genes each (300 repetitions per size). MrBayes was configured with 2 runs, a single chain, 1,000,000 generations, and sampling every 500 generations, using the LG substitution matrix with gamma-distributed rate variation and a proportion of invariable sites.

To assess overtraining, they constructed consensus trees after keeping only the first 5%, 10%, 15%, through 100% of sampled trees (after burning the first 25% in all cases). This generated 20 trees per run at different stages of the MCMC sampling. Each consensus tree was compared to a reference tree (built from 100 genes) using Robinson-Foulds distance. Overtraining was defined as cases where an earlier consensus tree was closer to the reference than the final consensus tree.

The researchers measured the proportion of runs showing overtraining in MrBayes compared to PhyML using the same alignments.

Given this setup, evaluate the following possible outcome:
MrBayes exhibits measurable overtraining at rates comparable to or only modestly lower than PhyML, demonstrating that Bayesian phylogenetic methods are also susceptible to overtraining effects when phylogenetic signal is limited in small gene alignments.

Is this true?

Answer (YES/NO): NO